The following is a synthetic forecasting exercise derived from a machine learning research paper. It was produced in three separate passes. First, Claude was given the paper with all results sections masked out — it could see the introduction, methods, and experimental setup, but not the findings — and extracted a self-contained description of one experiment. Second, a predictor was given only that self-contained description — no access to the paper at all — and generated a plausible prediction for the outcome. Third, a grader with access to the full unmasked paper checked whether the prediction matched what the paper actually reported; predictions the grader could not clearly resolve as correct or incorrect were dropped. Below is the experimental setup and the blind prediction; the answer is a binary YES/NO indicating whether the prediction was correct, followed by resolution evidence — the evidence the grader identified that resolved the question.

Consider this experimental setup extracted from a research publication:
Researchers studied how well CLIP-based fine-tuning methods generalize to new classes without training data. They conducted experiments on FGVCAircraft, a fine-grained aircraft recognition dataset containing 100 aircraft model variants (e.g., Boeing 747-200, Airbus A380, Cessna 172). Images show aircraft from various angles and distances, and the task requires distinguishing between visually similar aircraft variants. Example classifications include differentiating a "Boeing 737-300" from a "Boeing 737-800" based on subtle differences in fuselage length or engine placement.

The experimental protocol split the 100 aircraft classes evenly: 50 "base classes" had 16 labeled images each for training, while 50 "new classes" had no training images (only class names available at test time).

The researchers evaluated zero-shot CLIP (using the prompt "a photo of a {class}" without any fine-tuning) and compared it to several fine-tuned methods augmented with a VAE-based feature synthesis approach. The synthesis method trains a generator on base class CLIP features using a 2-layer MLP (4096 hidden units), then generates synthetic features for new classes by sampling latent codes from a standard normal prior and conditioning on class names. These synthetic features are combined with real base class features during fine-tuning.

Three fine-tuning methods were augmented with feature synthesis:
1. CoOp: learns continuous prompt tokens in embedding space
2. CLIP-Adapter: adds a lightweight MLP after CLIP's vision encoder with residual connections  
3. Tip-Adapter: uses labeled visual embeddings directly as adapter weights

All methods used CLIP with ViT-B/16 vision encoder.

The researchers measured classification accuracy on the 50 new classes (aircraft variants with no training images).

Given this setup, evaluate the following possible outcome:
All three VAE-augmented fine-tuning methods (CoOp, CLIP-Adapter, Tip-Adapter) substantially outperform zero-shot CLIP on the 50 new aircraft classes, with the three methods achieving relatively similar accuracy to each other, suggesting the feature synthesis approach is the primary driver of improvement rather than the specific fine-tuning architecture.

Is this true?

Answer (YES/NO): NO